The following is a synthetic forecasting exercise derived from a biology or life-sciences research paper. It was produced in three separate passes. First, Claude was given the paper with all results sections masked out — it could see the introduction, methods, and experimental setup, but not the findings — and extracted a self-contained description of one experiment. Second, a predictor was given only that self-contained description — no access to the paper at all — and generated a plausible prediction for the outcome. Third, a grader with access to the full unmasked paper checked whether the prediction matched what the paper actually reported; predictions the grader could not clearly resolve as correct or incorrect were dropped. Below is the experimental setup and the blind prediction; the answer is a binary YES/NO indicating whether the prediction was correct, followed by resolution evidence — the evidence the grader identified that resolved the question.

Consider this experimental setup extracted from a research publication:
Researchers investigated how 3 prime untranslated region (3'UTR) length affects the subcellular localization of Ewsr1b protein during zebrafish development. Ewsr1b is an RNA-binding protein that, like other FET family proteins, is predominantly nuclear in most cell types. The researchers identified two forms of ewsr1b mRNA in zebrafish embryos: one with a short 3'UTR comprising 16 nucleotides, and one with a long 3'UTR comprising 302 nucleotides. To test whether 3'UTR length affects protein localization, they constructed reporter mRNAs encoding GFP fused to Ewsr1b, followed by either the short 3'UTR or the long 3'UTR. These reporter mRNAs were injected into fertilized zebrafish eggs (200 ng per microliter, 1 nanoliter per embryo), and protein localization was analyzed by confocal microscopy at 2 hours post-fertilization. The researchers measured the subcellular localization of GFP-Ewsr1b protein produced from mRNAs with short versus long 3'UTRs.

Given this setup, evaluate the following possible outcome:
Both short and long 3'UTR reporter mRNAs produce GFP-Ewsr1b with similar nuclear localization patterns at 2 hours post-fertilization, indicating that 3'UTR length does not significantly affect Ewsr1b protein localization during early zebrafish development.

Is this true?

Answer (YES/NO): NO